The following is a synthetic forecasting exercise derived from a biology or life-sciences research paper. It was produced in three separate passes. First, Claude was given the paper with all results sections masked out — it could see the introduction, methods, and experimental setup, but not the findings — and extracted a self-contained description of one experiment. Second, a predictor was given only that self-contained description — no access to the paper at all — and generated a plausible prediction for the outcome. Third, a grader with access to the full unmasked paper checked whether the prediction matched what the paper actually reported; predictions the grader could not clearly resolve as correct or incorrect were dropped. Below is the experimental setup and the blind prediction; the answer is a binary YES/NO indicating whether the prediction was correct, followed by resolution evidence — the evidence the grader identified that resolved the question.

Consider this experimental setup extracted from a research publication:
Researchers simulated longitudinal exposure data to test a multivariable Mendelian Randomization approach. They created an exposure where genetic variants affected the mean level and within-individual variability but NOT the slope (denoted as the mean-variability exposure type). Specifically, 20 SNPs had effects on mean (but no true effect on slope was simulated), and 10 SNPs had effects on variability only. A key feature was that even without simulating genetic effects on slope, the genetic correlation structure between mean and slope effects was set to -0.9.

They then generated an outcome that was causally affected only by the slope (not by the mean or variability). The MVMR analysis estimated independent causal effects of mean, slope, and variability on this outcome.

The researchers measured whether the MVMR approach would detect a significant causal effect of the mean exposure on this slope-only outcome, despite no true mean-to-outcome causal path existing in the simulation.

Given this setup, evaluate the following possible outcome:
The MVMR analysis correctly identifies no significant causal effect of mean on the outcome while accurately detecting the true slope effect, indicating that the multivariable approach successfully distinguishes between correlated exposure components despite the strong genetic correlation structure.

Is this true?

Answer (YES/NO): NO